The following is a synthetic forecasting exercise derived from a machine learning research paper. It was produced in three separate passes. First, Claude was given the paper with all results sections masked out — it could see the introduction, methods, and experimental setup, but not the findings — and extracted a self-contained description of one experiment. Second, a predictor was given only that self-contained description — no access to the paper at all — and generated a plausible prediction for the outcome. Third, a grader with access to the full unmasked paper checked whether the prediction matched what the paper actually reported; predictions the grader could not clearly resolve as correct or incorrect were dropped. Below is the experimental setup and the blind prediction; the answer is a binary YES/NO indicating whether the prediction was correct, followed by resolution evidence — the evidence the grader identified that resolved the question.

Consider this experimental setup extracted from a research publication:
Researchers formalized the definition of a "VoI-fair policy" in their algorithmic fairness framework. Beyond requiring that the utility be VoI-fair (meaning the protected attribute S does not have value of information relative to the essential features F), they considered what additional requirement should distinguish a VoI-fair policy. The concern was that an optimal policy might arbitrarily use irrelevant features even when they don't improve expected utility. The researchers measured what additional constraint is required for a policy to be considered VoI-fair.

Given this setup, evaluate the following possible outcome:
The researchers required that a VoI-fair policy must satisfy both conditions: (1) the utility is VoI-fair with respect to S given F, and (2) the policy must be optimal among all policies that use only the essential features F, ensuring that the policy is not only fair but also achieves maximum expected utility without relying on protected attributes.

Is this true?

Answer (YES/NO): NO